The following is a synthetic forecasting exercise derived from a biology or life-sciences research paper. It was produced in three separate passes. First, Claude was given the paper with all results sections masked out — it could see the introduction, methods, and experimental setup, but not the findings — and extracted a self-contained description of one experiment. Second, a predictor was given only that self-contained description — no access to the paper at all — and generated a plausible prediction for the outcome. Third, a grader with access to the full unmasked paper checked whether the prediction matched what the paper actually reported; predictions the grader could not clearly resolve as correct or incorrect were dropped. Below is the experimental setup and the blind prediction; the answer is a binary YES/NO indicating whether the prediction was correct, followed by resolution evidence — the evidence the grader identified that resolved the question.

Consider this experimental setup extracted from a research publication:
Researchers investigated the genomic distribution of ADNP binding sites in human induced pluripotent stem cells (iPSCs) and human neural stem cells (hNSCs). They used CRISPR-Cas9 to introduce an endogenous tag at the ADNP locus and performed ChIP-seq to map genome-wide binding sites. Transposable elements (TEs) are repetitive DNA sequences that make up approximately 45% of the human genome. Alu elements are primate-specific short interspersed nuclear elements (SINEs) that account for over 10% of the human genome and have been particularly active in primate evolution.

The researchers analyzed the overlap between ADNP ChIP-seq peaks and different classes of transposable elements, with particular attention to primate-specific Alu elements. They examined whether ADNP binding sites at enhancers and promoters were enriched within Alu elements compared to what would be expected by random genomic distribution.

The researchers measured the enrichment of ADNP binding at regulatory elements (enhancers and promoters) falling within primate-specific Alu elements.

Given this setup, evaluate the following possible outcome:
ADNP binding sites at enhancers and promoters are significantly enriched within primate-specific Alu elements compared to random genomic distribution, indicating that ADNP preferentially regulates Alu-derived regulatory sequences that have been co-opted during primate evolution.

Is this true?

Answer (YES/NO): YES